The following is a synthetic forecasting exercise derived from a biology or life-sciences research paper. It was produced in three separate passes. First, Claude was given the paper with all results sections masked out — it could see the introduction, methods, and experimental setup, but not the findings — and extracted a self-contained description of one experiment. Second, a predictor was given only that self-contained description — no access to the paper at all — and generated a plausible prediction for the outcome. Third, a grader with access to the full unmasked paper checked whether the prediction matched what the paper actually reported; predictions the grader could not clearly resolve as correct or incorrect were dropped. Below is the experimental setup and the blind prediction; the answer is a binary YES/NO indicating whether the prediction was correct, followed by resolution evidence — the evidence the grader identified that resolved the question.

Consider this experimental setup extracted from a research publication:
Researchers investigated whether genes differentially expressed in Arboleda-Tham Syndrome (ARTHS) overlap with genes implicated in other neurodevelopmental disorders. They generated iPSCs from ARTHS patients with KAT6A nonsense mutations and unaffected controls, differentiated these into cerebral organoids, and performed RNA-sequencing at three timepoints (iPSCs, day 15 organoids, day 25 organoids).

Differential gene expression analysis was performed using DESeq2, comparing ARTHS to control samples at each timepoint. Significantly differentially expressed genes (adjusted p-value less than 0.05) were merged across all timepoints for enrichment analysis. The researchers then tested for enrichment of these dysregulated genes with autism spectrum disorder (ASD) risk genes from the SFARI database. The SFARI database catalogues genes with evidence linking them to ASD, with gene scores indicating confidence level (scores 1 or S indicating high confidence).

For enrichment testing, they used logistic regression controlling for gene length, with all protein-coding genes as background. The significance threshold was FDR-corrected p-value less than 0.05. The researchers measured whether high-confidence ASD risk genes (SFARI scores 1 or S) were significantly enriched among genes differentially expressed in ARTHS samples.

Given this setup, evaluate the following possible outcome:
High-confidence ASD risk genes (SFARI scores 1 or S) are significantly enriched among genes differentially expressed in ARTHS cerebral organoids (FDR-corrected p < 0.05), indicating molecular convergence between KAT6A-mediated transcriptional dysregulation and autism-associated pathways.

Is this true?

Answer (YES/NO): YES